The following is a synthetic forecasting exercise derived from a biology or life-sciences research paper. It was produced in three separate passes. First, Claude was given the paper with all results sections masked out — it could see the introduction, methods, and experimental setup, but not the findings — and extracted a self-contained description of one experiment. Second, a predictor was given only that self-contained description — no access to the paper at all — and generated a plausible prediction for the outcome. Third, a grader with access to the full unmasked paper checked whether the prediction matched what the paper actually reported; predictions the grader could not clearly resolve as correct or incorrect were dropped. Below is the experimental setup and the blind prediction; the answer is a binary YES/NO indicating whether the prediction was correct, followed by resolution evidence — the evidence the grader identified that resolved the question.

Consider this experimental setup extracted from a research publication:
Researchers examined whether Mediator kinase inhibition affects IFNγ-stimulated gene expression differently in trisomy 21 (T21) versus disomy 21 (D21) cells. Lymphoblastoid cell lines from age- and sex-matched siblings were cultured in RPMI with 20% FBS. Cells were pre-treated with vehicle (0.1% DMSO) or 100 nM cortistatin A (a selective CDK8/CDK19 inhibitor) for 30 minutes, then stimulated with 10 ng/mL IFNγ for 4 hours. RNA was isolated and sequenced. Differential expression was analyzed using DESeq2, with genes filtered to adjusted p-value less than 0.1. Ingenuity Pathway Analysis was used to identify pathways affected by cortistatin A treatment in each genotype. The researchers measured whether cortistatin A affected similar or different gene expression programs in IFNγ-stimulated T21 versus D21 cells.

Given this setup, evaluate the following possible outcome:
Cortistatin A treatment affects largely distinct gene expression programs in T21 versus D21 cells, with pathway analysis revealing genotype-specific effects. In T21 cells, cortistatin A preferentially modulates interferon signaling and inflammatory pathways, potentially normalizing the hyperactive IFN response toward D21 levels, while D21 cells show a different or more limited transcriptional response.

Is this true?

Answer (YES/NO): NO